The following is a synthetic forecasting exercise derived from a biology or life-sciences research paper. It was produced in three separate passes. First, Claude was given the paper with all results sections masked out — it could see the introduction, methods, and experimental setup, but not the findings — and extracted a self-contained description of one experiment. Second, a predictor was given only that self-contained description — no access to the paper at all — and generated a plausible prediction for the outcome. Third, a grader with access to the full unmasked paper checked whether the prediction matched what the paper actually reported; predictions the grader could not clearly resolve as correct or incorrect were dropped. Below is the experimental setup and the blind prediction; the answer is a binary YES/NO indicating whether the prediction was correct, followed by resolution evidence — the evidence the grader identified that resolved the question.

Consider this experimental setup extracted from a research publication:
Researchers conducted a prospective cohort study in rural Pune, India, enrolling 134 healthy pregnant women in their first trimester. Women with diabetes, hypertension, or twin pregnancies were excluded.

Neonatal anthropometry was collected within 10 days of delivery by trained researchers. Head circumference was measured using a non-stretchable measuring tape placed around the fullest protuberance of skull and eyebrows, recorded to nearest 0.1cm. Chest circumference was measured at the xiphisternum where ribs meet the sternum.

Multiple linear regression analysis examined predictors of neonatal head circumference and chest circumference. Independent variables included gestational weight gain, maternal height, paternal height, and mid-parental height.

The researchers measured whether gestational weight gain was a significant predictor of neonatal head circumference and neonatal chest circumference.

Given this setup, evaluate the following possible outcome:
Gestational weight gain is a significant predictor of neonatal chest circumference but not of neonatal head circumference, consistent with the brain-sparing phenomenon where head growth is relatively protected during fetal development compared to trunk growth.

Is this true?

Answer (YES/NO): YES